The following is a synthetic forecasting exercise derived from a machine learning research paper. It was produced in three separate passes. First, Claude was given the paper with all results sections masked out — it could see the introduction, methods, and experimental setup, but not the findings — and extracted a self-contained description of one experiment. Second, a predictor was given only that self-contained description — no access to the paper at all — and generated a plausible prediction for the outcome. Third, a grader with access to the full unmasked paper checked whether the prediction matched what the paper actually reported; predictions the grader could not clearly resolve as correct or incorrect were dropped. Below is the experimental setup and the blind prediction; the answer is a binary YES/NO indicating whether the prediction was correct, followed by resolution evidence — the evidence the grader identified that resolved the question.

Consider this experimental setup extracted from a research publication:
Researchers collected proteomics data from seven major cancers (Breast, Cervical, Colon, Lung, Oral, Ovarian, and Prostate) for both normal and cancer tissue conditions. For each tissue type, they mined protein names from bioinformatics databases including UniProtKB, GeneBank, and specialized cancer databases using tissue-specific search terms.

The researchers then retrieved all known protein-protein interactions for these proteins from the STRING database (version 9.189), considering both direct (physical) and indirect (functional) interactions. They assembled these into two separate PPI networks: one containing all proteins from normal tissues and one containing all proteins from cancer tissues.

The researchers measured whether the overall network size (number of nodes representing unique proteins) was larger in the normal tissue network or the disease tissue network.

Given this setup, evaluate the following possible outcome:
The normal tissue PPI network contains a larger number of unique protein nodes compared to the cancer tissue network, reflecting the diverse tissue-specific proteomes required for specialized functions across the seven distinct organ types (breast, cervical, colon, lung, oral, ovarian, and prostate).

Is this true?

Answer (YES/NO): YES